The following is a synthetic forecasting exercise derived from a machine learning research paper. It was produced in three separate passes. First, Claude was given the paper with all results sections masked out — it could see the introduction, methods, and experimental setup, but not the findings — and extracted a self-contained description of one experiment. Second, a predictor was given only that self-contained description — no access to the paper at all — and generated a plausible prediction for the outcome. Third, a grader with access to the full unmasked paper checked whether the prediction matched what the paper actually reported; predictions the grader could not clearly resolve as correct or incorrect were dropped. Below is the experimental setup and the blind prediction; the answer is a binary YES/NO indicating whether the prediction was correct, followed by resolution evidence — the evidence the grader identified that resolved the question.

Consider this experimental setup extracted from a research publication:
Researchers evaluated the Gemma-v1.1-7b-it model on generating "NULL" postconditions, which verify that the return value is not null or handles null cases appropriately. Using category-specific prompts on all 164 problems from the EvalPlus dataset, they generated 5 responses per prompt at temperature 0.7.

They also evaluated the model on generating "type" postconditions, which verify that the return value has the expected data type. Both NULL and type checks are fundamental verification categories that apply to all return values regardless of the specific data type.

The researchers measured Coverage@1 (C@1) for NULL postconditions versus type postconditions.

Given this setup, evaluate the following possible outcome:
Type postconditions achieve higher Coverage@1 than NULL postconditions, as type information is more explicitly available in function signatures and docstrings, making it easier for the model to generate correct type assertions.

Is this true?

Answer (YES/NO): YES